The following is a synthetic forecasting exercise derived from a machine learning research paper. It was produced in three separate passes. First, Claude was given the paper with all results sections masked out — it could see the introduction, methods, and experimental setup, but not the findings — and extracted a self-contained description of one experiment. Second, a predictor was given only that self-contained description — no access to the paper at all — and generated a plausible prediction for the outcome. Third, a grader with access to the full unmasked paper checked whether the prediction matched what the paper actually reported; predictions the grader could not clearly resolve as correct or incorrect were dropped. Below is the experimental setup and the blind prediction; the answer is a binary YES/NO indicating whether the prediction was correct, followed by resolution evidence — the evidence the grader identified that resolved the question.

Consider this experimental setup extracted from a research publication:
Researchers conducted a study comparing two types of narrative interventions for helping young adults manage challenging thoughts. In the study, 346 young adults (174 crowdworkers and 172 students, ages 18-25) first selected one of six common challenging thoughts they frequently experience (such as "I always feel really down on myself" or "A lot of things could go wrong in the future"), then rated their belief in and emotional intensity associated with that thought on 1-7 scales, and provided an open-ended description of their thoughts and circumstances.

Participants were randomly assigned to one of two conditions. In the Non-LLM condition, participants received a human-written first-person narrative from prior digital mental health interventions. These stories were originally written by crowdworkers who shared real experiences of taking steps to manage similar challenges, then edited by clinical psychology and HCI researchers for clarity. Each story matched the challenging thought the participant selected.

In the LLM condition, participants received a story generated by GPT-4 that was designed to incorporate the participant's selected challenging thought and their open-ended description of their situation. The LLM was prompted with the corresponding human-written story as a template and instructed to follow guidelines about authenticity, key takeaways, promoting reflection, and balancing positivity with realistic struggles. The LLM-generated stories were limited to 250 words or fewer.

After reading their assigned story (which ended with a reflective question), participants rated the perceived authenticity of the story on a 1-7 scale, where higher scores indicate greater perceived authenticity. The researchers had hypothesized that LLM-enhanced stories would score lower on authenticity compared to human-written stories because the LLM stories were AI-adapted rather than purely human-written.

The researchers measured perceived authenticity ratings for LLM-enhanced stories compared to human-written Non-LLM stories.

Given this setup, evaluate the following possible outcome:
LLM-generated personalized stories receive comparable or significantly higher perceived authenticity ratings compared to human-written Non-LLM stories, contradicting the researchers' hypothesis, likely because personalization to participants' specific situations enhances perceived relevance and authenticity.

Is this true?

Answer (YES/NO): YES